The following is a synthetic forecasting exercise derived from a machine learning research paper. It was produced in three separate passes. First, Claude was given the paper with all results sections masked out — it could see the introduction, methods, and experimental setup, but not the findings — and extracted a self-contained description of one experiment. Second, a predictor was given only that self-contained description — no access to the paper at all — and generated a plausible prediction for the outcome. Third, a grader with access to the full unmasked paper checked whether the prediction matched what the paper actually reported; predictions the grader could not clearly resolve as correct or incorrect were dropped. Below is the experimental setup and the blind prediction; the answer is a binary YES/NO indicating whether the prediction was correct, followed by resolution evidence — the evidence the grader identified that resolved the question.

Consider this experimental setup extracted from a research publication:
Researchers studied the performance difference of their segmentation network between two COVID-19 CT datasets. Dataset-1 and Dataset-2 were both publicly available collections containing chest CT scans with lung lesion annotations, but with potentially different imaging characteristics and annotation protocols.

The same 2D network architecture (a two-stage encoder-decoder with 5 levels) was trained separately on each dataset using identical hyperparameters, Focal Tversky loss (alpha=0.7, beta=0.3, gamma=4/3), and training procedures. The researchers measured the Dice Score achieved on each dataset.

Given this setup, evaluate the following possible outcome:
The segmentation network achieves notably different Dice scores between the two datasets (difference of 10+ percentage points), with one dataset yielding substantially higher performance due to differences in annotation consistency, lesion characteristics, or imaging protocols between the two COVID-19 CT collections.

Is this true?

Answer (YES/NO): NO